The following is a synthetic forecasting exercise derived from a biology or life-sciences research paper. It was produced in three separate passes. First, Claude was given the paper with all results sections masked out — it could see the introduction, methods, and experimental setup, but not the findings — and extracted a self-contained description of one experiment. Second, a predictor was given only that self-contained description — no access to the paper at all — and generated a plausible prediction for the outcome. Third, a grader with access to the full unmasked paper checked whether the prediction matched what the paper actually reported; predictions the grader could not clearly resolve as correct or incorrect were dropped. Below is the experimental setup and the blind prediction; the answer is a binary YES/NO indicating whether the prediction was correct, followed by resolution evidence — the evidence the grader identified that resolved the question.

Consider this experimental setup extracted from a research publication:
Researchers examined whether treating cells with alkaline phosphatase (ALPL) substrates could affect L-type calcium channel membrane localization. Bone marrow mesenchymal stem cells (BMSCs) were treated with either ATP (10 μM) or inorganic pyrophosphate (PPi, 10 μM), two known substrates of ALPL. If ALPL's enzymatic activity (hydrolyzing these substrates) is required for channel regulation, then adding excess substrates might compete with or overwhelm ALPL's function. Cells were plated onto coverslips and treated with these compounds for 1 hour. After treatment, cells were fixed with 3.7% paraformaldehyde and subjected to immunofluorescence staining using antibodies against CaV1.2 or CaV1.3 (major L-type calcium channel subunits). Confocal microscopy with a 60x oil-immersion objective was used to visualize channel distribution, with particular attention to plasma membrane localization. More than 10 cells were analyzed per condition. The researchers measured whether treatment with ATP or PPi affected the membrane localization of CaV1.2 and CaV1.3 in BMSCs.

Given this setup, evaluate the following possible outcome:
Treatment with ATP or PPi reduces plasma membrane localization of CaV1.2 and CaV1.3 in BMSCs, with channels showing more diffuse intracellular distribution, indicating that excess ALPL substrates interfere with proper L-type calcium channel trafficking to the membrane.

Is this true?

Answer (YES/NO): NO